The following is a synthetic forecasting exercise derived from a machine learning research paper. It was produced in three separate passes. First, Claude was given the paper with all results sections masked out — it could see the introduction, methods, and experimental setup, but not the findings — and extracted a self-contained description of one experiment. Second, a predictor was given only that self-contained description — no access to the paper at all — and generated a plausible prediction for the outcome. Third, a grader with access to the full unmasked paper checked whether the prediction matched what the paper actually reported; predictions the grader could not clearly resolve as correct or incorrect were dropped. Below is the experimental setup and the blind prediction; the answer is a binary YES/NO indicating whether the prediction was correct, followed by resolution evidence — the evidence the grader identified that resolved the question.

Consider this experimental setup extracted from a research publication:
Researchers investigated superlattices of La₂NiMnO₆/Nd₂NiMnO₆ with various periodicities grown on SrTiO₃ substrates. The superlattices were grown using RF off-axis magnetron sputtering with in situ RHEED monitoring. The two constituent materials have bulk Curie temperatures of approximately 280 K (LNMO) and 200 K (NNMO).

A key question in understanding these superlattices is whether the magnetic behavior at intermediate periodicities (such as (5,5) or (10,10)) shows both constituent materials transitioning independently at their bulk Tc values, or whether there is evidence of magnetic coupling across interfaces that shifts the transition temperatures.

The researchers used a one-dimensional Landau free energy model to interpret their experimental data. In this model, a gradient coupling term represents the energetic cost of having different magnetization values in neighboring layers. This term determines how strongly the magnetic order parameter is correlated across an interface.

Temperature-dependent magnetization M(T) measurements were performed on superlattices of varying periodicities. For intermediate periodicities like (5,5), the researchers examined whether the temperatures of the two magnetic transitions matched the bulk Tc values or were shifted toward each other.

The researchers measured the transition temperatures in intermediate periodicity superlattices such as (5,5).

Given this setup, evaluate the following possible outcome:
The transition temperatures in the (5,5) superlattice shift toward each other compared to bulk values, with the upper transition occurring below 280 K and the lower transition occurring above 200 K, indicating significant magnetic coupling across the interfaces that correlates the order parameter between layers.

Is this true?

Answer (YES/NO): YES